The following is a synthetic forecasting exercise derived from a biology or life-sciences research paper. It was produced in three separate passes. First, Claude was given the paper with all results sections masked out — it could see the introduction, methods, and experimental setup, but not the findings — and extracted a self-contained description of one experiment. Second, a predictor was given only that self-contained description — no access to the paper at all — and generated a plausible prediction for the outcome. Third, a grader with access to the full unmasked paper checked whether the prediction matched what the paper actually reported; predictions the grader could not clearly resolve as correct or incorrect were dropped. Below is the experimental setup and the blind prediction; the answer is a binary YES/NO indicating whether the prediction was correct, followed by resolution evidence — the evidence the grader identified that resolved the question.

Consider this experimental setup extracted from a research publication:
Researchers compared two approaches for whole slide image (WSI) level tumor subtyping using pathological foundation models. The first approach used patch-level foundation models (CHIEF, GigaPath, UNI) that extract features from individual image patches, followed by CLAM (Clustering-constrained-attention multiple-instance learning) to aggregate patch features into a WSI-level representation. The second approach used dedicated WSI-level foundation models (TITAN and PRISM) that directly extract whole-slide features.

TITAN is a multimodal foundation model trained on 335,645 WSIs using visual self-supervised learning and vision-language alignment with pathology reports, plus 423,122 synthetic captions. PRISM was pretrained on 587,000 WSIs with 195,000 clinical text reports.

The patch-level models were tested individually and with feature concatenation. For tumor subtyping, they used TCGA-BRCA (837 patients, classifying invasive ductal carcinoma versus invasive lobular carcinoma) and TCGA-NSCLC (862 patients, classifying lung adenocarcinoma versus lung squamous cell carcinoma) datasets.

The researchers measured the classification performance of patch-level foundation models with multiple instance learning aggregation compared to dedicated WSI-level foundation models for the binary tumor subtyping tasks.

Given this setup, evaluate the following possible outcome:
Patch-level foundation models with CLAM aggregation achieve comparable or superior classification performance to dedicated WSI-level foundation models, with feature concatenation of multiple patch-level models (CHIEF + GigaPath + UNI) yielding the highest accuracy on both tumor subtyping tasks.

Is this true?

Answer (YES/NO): NO